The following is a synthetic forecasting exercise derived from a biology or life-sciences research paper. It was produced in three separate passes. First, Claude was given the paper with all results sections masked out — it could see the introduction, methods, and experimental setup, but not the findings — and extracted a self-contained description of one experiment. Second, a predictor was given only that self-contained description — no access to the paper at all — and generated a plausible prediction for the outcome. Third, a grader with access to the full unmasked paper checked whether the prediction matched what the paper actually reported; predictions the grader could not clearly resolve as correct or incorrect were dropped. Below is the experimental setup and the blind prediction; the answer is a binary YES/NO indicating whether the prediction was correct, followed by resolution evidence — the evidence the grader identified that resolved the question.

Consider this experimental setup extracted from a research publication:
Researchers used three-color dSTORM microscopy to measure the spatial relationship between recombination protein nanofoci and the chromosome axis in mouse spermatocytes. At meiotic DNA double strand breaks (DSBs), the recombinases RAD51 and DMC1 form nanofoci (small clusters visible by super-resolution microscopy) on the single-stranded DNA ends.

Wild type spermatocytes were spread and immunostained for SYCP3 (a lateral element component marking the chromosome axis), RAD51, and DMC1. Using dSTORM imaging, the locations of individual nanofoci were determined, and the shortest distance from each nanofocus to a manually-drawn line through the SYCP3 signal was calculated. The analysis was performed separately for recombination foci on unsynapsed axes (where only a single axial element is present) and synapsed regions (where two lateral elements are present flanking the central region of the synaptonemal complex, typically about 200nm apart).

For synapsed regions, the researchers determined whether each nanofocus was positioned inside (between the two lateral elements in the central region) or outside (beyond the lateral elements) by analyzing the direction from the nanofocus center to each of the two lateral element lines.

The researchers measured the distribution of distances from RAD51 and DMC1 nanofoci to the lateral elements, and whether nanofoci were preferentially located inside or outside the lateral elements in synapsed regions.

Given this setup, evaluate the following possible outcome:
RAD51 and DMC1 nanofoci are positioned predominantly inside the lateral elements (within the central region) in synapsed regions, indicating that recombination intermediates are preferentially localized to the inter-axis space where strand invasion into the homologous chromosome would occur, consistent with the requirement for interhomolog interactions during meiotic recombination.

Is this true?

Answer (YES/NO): NO